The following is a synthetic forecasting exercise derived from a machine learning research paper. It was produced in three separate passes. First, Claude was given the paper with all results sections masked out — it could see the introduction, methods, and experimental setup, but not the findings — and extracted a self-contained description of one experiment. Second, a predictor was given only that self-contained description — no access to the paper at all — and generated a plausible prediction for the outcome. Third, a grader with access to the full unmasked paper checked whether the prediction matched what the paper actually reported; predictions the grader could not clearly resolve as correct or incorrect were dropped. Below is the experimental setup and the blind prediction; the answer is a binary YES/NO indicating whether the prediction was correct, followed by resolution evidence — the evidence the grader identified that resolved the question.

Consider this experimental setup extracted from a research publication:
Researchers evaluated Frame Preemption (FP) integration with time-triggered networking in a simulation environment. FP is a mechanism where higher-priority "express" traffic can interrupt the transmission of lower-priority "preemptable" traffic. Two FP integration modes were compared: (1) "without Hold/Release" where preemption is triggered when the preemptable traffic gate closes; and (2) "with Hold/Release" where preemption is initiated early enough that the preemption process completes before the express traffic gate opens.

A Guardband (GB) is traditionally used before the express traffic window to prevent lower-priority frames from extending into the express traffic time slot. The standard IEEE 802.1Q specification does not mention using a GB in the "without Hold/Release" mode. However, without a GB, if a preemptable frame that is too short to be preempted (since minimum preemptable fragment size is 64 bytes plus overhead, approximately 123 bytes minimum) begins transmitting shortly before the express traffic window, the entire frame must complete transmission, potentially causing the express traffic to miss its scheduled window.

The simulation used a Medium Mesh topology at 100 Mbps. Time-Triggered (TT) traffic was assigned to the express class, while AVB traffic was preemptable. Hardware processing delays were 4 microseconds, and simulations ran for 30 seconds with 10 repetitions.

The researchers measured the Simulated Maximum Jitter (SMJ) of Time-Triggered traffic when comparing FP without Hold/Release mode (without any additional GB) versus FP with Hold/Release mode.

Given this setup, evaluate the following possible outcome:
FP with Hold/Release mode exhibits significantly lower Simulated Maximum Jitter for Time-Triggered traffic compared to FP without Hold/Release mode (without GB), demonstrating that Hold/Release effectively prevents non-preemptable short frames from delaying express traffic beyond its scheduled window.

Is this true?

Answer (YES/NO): YES